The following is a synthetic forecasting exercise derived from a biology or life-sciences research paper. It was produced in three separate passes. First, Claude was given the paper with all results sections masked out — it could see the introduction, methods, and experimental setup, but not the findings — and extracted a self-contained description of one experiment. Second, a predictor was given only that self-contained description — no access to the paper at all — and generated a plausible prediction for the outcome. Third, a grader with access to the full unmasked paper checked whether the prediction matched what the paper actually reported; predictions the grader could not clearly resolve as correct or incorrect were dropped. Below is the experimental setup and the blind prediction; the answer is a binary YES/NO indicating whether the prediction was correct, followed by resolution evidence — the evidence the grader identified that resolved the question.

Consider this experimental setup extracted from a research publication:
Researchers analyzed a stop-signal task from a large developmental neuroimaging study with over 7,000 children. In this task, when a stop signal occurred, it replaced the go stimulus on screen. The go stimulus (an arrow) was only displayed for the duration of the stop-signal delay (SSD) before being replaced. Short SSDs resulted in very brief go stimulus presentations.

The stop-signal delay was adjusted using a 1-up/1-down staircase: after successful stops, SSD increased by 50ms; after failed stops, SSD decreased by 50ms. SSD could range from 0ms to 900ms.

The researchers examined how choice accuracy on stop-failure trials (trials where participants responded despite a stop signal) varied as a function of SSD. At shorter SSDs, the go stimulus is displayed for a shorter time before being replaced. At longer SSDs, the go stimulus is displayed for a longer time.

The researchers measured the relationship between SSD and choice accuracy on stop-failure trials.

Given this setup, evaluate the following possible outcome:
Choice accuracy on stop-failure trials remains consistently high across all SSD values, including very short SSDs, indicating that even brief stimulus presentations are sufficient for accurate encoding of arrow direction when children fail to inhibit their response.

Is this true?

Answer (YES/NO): NO